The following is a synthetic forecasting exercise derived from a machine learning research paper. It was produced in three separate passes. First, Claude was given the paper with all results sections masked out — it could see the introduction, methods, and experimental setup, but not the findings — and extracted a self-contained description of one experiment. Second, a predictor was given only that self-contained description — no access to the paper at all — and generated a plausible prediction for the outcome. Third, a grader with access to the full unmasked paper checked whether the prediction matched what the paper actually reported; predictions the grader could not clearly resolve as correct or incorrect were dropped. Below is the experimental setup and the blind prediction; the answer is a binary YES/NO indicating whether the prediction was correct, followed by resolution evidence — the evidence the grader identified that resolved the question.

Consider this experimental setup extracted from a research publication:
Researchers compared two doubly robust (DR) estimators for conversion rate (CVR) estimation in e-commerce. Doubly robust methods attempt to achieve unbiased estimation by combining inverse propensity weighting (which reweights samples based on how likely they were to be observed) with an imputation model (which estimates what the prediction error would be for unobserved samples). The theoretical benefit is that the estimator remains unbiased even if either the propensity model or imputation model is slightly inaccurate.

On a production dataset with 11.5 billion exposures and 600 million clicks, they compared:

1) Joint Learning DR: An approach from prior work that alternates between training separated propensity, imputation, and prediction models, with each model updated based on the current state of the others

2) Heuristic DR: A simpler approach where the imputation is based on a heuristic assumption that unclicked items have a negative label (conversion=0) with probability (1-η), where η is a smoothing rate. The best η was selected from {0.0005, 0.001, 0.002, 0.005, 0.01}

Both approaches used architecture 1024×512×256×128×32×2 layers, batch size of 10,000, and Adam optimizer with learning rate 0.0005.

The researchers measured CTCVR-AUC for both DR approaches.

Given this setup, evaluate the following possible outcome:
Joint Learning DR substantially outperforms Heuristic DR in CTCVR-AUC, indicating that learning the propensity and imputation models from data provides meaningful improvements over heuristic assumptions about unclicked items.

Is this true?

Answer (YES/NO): NO